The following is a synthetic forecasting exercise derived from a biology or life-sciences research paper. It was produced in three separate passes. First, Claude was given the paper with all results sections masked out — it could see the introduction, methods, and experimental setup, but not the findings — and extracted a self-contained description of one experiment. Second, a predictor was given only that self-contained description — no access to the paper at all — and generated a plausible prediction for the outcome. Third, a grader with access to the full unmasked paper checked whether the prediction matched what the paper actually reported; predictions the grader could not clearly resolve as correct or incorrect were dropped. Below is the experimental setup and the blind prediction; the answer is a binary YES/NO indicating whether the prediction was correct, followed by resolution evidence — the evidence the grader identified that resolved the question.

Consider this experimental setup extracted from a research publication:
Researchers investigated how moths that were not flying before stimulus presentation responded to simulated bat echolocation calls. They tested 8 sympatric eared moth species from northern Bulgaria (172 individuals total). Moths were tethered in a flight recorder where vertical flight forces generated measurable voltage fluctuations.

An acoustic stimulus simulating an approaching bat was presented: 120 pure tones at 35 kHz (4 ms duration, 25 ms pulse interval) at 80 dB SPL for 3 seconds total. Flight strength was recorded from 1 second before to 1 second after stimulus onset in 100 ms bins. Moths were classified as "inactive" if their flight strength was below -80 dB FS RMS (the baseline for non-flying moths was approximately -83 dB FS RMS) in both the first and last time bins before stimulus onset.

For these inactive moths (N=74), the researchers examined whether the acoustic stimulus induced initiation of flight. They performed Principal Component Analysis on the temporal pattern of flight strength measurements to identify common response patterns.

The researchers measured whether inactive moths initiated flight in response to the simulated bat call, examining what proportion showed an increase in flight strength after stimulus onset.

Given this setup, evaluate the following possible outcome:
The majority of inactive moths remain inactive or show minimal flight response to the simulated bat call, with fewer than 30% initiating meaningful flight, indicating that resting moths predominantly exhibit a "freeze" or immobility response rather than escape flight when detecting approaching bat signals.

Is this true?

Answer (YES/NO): NO